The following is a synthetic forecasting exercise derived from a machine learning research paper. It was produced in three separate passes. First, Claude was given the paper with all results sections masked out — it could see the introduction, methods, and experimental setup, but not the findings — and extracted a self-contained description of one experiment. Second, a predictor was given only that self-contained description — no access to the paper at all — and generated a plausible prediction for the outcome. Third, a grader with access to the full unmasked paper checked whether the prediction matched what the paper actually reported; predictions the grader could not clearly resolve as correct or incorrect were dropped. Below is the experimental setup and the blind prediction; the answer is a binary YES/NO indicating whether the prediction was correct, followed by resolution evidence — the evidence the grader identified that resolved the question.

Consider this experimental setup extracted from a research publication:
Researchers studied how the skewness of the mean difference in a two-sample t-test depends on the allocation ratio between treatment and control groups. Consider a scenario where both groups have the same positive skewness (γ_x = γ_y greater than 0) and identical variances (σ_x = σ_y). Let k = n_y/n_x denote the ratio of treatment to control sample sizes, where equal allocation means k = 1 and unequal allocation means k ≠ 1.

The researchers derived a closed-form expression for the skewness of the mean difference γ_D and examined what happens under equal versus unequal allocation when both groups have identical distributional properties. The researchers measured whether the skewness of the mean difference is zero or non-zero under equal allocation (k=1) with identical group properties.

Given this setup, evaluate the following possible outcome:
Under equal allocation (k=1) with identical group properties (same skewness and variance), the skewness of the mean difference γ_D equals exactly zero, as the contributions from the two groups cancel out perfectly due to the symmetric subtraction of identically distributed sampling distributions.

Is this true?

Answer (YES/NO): YES